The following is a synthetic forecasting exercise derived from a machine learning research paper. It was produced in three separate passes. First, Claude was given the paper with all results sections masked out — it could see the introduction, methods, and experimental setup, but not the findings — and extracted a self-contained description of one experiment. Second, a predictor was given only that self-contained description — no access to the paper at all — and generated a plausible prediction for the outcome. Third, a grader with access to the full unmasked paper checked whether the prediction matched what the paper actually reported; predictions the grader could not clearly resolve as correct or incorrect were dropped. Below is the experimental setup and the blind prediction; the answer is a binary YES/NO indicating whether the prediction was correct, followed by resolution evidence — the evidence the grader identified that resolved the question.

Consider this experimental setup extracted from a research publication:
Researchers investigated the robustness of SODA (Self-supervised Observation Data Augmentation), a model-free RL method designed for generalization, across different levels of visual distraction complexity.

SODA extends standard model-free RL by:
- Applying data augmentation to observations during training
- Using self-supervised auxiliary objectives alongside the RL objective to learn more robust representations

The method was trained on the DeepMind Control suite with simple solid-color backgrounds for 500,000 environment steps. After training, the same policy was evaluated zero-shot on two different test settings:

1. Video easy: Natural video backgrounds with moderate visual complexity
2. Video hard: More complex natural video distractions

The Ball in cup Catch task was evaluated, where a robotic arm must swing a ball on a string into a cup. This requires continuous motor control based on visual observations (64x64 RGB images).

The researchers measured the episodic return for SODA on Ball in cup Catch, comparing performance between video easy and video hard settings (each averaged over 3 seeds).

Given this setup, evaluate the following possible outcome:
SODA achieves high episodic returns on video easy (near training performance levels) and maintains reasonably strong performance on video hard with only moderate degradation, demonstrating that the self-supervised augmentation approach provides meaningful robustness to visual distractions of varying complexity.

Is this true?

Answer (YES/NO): NO